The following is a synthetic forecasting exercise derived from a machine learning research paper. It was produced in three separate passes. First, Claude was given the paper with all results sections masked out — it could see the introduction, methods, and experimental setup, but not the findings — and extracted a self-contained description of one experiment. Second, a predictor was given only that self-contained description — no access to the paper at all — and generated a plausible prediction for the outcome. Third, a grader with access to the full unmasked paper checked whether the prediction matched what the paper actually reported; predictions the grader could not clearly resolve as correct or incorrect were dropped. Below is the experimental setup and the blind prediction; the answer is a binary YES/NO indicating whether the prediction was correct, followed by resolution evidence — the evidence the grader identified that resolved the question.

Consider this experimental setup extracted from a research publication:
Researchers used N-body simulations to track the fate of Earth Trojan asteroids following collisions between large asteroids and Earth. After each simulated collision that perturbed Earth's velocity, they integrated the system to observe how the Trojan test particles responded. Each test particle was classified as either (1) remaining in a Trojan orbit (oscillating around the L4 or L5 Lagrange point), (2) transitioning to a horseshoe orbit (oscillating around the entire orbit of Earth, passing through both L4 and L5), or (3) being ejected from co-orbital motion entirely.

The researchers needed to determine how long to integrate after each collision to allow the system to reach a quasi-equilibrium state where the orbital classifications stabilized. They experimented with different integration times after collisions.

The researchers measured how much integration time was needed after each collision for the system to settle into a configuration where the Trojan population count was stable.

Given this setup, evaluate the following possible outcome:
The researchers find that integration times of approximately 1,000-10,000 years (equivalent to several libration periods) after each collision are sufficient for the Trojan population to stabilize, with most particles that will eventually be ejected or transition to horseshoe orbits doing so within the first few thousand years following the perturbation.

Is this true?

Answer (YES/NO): NO